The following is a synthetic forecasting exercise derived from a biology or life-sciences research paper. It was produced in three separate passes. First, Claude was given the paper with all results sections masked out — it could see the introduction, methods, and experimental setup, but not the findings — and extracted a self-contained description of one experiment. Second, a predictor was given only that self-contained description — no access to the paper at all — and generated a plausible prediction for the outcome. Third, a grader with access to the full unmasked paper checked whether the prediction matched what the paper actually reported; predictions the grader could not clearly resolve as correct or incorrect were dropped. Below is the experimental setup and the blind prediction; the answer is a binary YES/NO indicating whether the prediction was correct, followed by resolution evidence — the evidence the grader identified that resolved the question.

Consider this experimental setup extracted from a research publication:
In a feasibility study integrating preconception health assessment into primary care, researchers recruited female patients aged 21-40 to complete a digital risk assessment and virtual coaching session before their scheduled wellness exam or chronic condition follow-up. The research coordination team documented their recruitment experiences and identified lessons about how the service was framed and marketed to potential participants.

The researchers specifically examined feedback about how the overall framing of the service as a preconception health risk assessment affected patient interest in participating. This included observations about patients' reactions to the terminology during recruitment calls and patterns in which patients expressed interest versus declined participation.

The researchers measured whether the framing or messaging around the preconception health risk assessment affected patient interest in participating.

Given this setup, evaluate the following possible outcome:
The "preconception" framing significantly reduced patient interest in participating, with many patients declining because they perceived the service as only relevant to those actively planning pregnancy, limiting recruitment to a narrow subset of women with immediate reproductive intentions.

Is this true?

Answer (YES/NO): NO